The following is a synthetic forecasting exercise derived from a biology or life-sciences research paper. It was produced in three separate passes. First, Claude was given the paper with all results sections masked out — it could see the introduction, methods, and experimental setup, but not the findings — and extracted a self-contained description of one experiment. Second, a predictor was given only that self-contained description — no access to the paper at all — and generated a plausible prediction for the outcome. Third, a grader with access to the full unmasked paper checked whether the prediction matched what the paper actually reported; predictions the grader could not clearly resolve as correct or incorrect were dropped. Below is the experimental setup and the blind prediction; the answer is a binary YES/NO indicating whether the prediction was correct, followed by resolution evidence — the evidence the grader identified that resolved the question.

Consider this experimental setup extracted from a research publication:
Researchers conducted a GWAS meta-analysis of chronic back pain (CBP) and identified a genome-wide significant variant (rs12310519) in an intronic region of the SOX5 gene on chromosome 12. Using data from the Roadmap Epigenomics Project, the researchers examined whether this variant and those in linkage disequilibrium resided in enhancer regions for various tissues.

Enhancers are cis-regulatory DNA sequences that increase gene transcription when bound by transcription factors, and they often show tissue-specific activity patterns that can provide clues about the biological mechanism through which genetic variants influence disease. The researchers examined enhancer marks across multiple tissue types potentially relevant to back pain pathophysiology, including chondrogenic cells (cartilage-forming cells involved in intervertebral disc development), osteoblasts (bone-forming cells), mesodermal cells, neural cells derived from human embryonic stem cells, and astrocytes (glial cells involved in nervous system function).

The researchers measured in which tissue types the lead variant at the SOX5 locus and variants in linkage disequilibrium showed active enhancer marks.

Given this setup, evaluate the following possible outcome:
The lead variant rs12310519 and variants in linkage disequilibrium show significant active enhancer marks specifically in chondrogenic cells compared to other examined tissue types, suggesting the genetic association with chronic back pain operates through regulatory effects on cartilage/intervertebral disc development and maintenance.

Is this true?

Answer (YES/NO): YES